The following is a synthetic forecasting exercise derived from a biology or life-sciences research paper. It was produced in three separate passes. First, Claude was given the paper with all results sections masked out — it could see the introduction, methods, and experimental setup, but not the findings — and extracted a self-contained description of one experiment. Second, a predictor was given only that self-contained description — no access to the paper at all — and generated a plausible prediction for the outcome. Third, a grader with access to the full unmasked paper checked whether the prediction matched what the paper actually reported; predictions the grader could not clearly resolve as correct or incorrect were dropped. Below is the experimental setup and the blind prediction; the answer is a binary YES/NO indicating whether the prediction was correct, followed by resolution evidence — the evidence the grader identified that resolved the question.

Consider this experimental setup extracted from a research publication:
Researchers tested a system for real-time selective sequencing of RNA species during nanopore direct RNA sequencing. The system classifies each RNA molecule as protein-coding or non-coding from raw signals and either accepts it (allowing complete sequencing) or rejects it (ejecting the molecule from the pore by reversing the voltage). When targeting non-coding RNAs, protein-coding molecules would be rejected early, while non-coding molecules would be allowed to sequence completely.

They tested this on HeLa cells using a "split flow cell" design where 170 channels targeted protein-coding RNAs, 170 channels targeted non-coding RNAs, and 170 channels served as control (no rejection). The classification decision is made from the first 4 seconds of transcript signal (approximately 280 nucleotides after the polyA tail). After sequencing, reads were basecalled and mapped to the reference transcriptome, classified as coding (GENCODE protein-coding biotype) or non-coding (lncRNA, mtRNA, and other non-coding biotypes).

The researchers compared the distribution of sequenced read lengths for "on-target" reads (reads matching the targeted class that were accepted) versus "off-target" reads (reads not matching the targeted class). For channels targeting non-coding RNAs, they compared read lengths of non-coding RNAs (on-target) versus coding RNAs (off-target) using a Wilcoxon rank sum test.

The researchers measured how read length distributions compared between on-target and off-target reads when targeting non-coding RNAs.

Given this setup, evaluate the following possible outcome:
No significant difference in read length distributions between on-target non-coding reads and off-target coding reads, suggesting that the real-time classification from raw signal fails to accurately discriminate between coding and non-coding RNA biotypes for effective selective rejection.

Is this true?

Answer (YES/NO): NO